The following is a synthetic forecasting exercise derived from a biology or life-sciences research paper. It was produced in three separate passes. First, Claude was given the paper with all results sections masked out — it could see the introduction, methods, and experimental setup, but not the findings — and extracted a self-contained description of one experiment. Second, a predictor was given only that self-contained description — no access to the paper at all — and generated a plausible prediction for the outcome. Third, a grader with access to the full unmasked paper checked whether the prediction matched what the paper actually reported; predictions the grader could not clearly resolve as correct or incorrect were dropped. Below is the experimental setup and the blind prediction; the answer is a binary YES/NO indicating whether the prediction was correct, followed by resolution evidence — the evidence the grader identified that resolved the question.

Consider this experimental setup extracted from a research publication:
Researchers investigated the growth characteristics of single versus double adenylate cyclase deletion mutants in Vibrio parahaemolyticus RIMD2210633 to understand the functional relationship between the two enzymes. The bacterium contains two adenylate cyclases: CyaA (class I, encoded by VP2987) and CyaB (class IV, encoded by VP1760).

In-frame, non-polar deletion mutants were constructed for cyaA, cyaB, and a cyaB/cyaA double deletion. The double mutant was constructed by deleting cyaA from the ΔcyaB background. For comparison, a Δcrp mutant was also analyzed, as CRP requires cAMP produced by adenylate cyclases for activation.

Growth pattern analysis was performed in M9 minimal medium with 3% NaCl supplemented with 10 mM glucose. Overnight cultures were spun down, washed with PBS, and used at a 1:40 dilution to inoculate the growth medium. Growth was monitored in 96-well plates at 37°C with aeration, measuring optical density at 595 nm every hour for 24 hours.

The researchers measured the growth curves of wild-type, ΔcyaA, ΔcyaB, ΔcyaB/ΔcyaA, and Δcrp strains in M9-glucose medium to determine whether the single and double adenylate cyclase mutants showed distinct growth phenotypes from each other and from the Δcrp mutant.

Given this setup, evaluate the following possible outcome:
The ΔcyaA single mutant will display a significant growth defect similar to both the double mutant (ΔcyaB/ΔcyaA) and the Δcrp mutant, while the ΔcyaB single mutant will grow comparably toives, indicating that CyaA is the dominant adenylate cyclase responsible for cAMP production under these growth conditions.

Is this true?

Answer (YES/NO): NO